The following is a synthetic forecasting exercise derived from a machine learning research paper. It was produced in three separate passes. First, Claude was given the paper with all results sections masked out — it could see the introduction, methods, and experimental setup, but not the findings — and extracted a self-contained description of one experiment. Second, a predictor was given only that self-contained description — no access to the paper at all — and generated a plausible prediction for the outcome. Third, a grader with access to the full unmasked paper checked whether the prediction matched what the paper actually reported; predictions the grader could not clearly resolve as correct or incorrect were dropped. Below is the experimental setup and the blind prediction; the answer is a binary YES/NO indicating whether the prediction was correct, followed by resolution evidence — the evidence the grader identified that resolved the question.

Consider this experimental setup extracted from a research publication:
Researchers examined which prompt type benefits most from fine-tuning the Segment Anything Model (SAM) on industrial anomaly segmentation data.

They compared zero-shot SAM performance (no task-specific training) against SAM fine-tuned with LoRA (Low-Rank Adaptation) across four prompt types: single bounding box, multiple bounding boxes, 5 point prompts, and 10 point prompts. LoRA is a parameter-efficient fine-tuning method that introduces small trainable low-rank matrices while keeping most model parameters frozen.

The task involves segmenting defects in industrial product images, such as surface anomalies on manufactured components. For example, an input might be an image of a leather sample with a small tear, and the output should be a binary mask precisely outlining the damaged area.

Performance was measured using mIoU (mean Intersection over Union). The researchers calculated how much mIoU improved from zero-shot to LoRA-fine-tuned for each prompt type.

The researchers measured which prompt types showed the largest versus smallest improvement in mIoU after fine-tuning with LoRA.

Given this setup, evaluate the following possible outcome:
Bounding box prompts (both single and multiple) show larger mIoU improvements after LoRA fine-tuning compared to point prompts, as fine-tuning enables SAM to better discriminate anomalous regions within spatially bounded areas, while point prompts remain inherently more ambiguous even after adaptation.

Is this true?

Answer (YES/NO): NO